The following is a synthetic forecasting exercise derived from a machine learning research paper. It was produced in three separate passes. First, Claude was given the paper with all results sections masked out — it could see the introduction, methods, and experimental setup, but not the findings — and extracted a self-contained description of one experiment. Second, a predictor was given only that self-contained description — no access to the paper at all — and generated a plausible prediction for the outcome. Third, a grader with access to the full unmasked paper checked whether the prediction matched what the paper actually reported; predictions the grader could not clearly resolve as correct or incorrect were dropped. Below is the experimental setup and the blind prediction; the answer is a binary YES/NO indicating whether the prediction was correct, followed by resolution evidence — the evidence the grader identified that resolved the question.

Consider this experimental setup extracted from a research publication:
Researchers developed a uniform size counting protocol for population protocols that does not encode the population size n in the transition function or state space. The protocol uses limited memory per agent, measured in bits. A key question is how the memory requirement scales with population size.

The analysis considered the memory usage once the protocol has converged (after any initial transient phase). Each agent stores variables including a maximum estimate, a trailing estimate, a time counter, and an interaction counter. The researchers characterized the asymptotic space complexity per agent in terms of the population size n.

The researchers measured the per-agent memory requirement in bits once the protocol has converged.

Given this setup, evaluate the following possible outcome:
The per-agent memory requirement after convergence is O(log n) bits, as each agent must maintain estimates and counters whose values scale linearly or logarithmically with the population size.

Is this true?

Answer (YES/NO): NO